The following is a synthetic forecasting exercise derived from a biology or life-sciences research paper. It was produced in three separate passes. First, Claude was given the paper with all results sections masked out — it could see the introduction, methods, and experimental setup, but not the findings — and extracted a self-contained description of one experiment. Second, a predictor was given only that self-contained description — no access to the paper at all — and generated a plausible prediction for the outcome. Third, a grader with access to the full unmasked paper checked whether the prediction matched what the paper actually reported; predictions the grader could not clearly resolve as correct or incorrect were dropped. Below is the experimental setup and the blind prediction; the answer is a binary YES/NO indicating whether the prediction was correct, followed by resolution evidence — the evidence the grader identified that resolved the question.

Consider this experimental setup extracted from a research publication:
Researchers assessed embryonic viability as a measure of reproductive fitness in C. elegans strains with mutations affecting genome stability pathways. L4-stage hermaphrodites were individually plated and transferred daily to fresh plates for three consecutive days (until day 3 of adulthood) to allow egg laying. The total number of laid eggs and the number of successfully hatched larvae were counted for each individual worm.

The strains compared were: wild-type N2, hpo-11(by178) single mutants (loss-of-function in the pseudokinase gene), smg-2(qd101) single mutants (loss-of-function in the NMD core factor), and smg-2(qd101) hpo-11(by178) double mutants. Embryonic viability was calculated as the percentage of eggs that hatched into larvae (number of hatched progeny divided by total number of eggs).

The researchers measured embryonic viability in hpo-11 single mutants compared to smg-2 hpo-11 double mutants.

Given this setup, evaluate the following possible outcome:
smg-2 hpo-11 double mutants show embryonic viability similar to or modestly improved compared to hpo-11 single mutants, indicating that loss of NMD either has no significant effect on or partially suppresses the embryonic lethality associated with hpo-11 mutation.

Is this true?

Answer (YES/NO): NO